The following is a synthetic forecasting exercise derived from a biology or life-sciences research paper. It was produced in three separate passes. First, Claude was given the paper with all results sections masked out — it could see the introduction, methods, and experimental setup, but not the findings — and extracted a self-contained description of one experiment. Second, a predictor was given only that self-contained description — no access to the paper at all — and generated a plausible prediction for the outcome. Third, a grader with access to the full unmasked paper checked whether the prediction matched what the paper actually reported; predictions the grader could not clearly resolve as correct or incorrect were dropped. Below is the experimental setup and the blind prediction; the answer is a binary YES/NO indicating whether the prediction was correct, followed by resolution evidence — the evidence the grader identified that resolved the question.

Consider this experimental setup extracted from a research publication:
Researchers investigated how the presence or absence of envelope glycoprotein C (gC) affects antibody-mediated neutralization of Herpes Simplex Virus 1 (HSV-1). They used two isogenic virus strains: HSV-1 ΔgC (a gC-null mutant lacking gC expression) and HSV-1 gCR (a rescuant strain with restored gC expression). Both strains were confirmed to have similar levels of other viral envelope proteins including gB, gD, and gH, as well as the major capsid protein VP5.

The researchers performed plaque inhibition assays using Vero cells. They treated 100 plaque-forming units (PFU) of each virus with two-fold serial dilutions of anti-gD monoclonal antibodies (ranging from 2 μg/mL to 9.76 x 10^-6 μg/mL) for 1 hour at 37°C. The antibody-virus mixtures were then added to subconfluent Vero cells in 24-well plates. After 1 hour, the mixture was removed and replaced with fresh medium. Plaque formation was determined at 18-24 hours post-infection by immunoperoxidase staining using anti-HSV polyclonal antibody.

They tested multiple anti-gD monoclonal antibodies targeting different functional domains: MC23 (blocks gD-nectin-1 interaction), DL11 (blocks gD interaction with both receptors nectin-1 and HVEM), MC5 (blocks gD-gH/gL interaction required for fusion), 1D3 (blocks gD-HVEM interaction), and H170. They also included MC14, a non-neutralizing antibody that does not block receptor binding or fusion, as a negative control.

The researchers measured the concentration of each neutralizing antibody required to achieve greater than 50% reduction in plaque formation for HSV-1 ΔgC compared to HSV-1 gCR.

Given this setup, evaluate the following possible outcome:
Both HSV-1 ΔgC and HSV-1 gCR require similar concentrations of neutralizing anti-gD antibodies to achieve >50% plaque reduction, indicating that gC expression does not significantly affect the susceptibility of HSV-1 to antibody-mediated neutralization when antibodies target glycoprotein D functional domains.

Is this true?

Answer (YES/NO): NO